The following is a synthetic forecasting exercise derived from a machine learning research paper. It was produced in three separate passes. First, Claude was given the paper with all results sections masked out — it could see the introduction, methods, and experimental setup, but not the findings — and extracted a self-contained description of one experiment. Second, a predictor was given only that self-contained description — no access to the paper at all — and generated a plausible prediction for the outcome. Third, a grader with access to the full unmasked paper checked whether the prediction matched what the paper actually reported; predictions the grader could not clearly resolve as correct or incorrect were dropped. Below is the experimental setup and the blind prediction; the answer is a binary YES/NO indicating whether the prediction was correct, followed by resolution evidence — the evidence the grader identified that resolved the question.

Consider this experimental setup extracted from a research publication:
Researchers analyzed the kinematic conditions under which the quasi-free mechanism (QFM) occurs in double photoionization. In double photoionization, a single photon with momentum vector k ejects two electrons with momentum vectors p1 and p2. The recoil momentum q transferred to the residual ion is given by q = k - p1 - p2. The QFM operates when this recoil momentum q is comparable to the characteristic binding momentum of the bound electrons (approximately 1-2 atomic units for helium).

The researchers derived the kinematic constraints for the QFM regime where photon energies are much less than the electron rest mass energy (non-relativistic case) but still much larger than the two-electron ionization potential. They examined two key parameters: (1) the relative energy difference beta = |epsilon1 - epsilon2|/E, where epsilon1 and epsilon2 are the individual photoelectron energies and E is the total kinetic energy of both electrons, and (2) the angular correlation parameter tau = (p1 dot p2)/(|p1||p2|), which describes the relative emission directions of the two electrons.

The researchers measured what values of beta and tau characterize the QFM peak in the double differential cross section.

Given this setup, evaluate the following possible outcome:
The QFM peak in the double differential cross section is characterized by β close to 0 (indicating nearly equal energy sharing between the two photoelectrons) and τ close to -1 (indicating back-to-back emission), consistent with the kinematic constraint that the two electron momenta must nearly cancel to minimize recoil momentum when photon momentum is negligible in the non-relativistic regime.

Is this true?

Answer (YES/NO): YES